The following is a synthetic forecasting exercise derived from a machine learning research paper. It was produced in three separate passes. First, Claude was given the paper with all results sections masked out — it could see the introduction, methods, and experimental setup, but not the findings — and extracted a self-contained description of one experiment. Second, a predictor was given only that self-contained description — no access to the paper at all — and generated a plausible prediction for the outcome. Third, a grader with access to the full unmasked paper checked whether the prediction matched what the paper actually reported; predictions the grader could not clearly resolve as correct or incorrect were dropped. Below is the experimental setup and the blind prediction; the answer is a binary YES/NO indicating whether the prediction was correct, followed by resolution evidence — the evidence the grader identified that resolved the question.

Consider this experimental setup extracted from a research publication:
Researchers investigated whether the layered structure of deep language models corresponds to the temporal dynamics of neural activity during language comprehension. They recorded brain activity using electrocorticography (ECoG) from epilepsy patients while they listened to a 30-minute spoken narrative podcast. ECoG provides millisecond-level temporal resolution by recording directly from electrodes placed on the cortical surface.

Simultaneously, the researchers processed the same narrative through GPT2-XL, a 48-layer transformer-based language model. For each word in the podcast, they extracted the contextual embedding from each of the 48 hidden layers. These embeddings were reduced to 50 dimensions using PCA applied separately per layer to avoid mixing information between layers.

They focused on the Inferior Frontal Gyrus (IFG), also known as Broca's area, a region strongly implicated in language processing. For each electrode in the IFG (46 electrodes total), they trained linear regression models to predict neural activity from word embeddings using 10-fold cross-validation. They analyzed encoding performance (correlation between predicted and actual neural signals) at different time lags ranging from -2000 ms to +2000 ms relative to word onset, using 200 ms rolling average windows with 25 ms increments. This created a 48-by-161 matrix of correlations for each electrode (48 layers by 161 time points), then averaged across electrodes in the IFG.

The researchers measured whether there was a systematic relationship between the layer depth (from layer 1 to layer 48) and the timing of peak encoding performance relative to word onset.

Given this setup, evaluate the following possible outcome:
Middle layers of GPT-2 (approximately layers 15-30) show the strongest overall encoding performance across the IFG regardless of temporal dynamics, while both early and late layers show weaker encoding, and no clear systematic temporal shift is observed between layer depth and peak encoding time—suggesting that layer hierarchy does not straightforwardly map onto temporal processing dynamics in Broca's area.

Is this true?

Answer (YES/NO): NO